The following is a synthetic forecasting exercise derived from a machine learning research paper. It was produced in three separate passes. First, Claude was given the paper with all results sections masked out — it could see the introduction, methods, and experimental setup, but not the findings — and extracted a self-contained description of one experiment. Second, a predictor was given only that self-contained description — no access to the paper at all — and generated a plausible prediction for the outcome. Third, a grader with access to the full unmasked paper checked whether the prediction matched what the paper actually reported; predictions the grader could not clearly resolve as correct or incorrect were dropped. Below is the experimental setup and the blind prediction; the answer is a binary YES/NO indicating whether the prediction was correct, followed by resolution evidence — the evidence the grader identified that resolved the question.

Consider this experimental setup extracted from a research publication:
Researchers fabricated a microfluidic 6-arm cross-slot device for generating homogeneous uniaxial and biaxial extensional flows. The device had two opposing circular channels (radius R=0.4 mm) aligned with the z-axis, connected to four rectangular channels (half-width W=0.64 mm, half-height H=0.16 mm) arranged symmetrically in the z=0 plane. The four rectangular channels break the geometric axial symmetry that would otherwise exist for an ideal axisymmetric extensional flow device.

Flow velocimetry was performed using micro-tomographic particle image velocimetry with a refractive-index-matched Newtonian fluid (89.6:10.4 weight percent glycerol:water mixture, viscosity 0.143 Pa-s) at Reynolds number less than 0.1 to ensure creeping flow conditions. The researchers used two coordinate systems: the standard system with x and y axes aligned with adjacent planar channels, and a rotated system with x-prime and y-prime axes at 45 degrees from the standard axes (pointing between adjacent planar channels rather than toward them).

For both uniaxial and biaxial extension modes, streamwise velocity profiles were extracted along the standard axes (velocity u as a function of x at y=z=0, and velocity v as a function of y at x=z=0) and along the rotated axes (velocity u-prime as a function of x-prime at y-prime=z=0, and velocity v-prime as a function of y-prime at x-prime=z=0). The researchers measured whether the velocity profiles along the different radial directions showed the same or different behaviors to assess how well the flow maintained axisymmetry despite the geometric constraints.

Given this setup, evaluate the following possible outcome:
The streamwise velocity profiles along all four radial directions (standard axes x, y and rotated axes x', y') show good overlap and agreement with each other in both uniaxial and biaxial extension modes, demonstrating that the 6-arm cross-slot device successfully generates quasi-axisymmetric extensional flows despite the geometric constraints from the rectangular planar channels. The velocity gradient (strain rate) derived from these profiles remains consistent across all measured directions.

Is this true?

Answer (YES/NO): NO